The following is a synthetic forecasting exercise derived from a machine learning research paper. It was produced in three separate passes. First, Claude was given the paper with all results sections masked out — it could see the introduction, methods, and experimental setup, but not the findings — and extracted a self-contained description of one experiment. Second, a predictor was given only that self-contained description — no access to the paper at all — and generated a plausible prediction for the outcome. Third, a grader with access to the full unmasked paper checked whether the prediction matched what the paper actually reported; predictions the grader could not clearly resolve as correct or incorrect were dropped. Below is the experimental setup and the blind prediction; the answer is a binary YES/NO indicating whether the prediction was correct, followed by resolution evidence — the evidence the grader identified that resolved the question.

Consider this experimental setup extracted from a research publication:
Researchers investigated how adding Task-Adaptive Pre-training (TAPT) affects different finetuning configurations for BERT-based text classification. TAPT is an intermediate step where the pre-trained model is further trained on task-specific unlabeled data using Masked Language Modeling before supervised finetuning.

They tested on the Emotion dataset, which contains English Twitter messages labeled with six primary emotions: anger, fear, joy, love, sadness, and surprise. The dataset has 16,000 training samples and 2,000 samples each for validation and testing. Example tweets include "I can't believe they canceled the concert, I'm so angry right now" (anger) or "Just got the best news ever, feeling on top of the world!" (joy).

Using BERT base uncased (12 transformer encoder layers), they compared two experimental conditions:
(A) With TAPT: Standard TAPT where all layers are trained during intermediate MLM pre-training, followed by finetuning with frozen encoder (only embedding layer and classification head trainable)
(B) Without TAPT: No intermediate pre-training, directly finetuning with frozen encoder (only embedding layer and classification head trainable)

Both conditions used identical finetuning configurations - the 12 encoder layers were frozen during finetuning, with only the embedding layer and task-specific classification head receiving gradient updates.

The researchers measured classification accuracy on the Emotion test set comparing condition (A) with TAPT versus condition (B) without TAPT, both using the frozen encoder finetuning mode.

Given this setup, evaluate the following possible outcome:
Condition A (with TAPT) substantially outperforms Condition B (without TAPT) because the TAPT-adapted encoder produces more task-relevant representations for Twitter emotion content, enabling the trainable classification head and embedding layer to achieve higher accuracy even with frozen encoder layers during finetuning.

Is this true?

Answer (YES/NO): NO